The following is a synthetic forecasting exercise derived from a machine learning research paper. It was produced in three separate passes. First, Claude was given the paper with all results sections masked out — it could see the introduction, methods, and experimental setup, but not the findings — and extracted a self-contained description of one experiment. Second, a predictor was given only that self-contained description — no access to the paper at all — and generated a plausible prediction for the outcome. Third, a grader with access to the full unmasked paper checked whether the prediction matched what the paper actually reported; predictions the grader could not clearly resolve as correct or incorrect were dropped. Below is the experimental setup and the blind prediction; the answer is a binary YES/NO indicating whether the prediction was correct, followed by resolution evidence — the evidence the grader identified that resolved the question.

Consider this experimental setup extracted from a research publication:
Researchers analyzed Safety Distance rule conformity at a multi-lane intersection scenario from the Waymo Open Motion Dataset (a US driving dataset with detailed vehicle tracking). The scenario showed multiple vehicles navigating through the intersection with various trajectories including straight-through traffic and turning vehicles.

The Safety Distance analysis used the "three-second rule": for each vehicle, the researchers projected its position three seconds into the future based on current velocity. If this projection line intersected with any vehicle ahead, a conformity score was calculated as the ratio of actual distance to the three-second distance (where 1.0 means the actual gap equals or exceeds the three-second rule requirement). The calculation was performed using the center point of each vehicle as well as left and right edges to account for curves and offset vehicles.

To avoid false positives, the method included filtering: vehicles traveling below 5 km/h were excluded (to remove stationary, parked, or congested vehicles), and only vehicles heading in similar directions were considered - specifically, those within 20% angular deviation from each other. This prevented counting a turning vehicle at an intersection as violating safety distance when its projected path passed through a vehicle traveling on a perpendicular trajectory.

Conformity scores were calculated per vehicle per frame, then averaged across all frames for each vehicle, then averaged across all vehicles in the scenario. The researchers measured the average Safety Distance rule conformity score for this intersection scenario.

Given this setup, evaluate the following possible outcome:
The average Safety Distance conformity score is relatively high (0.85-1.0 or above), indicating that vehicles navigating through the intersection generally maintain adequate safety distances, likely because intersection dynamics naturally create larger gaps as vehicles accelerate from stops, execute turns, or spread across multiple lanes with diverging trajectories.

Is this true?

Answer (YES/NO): YES